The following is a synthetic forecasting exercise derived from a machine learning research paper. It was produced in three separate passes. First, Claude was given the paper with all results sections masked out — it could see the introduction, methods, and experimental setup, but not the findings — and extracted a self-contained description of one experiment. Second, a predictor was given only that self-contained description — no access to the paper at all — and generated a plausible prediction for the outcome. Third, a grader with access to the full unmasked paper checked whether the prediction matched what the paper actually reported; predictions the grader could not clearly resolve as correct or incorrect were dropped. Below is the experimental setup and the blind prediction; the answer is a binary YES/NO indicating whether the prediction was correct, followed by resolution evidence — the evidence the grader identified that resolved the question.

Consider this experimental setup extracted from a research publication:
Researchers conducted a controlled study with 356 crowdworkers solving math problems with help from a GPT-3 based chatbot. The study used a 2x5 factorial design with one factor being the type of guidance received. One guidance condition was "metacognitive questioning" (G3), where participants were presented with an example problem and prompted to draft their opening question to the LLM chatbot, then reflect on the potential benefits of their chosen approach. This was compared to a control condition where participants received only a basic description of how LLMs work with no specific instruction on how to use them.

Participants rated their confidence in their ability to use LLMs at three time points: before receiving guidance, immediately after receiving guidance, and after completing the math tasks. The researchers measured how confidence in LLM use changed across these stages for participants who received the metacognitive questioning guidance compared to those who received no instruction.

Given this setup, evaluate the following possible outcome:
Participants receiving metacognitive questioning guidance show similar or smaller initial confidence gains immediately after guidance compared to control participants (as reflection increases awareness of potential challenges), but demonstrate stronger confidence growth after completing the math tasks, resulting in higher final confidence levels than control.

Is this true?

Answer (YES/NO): NO